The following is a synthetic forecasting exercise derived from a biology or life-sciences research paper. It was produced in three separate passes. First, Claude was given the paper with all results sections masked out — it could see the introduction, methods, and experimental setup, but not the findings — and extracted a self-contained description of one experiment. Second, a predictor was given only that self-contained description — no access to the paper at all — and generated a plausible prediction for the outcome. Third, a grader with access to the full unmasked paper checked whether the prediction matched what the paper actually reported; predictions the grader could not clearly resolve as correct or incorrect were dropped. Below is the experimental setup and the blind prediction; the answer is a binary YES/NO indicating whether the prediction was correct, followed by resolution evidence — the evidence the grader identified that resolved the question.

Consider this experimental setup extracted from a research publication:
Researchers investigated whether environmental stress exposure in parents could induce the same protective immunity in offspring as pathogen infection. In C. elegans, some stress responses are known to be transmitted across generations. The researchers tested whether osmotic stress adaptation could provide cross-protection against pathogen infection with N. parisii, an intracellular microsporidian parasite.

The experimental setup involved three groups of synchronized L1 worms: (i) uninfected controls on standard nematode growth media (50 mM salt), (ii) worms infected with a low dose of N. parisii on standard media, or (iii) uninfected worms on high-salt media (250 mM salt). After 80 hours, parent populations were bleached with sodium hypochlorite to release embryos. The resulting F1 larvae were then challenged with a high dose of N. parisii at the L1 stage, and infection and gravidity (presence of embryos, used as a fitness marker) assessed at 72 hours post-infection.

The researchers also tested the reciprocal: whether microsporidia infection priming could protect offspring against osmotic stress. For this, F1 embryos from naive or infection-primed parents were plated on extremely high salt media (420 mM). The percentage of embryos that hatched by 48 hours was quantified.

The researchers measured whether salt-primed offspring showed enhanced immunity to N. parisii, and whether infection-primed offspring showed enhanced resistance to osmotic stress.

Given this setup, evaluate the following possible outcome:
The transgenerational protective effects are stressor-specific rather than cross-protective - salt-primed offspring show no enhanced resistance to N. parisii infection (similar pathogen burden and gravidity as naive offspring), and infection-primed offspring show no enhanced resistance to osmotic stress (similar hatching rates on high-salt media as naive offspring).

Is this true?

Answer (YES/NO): NO